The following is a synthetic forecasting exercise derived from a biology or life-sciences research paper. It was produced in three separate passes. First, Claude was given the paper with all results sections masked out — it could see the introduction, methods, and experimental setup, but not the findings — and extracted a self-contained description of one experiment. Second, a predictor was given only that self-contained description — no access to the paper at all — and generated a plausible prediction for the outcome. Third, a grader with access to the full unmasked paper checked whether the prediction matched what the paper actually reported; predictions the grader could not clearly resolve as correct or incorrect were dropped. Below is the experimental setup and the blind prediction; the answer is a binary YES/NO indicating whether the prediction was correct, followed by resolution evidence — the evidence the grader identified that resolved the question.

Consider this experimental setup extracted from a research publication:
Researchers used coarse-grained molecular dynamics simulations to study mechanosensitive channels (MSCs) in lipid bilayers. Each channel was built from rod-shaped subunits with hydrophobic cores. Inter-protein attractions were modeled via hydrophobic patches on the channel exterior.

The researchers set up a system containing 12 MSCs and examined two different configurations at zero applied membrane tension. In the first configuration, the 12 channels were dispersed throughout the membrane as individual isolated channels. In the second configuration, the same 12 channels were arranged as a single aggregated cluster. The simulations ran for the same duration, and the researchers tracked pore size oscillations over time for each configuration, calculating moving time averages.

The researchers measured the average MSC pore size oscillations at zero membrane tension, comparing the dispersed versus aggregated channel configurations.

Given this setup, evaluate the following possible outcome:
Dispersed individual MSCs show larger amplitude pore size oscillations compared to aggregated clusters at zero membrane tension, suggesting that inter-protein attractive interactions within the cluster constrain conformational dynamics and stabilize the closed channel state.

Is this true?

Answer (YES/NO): YES